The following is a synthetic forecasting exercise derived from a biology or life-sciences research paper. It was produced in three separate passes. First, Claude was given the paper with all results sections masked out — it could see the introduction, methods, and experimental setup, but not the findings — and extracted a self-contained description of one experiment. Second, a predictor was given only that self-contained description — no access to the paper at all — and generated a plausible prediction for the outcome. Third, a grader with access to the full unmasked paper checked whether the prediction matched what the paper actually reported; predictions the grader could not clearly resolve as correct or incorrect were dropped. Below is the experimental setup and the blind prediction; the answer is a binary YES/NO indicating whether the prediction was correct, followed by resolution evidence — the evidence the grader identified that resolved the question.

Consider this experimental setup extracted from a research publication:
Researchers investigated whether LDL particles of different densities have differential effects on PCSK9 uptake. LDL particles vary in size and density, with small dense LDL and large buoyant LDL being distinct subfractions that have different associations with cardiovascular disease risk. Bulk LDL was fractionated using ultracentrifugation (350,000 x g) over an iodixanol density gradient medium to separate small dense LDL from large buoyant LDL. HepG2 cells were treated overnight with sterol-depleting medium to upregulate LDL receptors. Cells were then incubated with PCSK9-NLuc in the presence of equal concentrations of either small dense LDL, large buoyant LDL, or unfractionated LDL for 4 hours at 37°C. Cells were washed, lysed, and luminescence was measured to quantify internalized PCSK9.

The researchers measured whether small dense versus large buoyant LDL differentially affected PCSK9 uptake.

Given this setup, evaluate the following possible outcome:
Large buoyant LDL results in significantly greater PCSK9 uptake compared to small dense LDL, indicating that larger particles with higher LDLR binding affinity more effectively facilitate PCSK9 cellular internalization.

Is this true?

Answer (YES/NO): NO